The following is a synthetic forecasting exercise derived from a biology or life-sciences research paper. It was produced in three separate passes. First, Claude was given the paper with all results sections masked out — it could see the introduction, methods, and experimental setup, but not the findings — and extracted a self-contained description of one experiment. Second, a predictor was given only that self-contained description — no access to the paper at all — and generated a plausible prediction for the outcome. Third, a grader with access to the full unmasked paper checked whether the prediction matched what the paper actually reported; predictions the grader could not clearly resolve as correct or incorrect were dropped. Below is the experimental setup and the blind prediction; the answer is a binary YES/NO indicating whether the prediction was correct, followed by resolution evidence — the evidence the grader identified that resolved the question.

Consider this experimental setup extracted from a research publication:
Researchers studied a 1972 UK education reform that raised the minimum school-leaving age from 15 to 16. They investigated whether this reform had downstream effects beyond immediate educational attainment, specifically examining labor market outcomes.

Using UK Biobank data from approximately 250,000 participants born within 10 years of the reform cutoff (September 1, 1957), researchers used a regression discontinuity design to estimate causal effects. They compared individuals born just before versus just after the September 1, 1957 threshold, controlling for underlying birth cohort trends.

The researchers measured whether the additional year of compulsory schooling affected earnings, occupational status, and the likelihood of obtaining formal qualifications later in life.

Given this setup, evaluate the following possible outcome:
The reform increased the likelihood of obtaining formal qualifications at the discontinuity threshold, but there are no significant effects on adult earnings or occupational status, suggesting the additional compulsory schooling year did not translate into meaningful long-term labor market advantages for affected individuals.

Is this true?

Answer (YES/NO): NO